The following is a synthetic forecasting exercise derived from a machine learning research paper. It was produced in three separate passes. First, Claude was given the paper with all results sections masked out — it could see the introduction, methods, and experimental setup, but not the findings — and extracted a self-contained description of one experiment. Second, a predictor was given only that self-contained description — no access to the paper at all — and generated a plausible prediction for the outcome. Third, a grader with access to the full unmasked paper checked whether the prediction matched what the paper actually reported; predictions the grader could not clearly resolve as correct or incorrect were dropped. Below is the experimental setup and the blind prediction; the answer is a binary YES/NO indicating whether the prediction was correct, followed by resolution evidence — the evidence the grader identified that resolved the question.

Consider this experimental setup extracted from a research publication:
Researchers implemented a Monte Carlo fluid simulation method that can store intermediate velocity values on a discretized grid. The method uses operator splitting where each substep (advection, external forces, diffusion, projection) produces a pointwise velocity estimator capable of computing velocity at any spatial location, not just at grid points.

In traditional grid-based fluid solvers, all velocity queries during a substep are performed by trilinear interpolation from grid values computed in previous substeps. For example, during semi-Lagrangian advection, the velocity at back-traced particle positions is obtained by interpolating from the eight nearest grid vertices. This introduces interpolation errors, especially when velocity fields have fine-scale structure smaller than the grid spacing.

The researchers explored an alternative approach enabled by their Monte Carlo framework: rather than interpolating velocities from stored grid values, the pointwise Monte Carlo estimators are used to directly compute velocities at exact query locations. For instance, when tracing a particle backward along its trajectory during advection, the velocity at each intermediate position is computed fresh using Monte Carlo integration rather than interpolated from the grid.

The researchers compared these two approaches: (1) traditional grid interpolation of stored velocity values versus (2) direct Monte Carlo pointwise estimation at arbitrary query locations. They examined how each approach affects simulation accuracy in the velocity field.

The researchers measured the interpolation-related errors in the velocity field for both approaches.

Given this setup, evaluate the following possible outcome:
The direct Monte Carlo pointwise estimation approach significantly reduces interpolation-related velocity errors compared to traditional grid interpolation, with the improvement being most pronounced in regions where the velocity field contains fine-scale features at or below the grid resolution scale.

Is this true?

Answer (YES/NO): NO